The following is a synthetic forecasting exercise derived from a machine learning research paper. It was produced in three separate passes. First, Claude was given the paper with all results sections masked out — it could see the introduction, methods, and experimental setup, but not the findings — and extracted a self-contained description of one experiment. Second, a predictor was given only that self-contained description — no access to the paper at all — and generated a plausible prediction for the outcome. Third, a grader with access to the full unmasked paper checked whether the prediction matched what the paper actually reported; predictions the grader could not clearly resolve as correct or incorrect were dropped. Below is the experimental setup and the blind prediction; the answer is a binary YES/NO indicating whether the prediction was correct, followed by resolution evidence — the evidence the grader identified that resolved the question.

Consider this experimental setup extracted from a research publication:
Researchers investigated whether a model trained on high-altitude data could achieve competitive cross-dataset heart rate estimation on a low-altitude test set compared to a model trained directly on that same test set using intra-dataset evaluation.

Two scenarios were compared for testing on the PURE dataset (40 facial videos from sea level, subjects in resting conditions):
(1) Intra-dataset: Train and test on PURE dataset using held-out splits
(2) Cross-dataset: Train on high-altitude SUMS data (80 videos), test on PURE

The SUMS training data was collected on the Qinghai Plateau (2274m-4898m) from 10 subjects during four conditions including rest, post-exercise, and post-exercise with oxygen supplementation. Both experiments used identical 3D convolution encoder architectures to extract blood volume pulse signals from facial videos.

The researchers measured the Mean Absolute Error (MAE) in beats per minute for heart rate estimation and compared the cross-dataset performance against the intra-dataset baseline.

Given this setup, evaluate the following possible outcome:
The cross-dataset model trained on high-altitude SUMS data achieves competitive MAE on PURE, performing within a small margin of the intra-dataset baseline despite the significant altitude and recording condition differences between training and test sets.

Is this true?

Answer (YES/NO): YES